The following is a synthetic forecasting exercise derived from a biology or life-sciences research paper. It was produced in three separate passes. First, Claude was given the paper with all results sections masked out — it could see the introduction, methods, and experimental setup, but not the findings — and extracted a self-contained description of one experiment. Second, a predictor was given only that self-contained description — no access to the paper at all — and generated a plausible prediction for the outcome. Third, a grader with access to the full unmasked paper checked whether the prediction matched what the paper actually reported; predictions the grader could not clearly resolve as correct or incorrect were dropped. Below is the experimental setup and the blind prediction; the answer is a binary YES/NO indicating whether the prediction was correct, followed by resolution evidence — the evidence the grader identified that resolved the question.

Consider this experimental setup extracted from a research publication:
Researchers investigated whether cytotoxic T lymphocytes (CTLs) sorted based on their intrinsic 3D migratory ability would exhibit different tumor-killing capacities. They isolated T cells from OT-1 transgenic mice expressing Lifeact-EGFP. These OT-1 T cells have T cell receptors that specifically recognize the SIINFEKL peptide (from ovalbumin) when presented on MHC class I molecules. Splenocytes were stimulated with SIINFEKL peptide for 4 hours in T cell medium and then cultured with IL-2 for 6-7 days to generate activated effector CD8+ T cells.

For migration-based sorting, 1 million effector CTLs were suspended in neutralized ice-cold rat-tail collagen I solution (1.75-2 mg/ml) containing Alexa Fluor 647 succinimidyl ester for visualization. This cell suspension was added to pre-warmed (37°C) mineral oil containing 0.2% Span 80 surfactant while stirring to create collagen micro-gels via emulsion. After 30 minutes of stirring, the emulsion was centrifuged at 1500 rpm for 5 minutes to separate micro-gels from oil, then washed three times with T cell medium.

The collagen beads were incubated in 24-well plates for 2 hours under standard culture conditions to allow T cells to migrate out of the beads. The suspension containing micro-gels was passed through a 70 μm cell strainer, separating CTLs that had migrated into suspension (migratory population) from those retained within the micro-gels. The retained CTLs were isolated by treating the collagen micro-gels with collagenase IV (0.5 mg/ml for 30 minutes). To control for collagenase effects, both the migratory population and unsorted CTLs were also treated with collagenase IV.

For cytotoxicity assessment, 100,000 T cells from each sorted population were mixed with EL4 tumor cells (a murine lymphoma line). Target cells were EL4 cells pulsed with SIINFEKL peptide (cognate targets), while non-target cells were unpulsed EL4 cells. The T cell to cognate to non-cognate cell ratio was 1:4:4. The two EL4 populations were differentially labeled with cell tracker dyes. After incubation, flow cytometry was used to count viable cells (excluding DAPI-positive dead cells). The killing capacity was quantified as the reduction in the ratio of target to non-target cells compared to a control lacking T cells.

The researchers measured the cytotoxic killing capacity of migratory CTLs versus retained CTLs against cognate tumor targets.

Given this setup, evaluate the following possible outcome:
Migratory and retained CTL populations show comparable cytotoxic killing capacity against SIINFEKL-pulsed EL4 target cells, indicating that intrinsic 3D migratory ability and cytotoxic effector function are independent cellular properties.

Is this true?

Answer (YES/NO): NO